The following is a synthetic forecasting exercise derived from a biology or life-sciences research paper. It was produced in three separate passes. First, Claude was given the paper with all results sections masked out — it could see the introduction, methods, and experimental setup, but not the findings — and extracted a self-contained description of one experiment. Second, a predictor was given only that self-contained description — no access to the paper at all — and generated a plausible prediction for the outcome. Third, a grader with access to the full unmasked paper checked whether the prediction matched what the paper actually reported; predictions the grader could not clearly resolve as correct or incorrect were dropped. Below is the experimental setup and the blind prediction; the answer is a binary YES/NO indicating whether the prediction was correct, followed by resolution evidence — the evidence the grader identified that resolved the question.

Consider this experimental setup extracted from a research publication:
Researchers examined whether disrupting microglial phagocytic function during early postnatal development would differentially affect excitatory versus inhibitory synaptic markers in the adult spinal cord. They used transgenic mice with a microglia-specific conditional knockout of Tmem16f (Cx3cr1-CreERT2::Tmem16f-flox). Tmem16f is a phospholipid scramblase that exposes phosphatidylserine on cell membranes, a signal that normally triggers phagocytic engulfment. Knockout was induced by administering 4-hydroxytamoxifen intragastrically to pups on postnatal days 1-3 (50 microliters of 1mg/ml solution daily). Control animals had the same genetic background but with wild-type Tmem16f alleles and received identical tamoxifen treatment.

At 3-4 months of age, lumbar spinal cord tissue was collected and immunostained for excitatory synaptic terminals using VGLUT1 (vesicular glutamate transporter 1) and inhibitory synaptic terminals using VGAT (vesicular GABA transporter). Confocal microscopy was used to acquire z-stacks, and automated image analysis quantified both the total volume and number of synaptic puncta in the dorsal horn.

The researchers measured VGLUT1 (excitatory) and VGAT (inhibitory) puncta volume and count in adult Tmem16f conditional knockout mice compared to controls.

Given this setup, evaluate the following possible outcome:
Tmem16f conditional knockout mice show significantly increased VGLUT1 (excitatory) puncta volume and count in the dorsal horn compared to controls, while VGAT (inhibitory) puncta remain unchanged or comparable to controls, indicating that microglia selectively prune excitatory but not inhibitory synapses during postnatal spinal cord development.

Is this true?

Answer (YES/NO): YES